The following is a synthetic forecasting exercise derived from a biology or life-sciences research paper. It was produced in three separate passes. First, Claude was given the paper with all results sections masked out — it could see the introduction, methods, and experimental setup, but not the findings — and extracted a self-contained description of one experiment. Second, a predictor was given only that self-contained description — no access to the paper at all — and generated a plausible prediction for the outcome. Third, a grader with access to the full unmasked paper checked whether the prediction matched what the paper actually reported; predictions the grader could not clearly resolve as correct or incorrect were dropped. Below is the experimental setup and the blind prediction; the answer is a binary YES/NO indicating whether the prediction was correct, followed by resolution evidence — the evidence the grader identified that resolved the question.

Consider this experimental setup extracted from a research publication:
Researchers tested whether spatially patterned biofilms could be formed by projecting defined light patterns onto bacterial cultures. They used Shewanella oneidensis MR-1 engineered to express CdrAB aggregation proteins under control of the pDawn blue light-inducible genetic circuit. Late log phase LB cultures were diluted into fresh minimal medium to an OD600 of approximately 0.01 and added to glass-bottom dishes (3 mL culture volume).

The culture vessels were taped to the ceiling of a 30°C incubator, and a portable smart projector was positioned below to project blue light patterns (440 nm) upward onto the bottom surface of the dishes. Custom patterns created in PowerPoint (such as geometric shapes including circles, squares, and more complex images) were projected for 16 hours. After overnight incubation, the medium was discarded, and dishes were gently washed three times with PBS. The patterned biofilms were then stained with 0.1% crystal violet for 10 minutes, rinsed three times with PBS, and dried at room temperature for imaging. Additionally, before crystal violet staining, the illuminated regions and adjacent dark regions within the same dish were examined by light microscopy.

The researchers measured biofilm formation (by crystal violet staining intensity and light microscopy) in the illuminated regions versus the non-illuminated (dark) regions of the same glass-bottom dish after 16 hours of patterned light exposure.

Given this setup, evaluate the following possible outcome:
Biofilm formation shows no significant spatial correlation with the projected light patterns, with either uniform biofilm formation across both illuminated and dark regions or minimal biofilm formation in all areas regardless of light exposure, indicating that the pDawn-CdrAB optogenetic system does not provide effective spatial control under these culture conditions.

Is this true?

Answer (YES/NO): NO